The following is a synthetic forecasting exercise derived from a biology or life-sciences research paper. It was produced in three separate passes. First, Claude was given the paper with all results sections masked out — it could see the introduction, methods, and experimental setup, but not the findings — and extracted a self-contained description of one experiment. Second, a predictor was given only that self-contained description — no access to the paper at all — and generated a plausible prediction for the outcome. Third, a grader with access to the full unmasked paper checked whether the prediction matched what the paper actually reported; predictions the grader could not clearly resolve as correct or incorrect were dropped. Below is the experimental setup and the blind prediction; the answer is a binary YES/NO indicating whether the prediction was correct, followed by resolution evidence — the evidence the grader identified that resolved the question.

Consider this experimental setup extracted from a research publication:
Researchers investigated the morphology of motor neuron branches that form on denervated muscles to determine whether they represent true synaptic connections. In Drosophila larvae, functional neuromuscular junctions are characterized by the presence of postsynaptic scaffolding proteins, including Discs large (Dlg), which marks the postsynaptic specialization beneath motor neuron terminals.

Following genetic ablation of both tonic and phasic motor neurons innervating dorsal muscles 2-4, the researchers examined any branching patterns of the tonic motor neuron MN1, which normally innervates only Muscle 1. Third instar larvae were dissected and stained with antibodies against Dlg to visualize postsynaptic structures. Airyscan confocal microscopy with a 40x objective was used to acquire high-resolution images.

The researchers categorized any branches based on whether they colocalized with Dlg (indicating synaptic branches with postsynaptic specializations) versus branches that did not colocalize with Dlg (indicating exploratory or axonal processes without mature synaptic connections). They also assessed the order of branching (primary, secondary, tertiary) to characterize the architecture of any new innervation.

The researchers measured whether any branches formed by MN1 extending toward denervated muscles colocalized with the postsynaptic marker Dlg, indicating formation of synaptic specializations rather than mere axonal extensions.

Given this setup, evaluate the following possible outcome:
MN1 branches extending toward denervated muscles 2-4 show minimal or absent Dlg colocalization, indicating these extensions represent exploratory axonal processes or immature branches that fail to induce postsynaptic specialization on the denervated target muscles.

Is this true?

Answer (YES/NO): NO